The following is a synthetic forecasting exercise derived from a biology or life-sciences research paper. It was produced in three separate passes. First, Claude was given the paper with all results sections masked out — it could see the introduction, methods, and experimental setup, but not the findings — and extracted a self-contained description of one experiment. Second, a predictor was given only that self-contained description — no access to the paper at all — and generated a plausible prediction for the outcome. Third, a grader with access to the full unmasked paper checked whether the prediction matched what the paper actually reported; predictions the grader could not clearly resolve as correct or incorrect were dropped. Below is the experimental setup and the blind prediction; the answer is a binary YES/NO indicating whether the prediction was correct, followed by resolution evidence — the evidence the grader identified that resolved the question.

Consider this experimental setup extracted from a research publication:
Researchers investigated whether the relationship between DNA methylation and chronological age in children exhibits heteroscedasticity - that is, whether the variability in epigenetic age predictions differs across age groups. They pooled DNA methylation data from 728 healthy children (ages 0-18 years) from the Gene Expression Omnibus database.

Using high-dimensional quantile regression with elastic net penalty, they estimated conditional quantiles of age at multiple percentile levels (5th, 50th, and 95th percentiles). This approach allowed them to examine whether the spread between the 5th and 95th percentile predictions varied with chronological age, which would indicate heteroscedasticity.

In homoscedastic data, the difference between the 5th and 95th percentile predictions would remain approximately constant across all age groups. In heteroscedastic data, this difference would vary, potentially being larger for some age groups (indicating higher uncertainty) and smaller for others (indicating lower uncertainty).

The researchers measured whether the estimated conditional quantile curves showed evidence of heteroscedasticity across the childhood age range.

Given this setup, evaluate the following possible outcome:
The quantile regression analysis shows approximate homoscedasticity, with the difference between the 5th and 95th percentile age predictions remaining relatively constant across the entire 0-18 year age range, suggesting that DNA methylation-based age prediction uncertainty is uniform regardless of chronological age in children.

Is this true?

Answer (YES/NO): NO